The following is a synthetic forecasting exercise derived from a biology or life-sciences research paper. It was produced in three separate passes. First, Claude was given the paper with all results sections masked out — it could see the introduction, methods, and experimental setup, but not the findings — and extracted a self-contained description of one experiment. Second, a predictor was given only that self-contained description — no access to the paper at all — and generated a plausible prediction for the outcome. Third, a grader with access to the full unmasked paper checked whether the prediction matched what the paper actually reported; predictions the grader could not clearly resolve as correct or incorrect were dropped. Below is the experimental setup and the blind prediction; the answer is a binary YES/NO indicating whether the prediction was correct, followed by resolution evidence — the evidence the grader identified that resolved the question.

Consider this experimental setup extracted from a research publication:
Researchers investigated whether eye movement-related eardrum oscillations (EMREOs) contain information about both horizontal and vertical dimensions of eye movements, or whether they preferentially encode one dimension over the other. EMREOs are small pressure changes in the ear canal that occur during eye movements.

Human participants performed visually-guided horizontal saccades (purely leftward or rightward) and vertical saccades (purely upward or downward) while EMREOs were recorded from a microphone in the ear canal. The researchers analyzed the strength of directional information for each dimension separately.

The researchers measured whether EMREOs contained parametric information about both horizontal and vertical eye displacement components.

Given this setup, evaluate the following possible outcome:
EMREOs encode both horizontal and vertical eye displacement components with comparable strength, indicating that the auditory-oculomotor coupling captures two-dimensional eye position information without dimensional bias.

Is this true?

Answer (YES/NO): NO